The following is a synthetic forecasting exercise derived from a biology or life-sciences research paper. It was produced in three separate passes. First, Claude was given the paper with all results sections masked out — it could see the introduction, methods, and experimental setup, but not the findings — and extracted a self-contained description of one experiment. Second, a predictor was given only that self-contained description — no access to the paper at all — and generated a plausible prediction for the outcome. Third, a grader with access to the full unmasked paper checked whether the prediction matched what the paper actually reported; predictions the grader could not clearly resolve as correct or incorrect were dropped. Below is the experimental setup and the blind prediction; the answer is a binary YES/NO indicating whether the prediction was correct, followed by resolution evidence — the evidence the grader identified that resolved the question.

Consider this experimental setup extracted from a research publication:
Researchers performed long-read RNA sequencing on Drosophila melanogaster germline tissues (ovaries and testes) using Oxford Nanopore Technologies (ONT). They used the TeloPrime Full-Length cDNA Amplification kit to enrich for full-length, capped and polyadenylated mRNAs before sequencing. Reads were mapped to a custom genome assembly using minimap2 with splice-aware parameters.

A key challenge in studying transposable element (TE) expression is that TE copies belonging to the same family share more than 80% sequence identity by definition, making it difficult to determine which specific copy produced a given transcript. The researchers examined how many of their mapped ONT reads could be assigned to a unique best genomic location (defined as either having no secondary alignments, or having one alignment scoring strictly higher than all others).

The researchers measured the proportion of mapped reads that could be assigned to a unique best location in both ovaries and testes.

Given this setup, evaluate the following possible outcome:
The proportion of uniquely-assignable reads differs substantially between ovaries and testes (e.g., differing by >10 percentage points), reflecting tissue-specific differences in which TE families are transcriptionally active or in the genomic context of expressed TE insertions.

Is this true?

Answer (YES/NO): NO